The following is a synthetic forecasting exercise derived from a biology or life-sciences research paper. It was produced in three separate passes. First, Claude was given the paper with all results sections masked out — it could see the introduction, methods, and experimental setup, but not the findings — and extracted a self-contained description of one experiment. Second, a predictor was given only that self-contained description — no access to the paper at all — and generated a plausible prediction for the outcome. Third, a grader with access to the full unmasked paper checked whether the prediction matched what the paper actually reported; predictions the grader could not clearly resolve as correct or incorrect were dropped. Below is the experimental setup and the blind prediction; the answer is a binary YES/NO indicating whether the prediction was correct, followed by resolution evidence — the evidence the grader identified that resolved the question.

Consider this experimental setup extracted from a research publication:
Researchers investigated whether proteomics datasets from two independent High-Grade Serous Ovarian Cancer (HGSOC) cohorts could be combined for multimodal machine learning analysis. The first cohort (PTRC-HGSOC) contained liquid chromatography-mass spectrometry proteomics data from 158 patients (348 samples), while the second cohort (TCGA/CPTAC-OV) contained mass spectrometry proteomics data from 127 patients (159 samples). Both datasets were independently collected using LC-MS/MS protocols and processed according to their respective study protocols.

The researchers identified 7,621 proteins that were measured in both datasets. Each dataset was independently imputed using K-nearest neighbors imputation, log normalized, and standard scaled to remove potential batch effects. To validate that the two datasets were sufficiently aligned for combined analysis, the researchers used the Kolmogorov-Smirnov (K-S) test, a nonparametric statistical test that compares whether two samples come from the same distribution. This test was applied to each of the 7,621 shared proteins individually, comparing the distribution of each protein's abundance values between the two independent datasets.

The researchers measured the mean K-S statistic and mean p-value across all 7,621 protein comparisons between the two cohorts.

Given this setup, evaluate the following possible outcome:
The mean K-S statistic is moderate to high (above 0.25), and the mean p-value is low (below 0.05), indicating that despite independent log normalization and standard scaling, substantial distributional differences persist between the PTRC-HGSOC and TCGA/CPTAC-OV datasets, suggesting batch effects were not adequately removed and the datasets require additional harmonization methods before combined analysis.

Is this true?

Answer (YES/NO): NO